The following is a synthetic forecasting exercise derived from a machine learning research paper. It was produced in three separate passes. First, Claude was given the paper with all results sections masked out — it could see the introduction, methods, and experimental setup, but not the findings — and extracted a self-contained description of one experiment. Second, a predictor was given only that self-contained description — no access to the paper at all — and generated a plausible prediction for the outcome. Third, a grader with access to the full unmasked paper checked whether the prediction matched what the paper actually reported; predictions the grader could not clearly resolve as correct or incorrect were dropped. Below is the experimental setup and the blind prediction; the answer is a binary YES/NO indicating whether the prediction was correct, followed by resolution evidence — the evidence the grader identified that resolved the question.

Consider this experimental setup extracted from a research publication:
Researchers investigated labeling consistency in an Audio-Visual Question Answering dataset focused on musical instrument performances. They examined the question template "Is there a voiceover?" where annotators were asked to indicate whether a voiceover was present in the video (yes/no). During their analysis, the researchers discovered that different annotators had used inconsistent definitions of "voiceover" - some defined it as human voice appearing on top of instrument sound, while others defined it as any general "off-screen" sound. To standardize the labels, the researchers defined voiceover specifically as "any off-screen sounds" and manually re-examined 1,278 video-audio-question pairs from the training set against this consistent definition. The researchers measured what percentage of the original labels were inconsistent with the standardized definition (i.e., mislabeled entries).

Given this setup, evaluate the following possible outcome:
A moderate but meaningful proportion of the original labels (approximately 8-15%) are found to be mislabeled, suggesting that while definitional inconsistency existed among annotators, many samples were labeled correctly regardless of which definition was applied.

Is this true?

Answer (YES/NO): YES